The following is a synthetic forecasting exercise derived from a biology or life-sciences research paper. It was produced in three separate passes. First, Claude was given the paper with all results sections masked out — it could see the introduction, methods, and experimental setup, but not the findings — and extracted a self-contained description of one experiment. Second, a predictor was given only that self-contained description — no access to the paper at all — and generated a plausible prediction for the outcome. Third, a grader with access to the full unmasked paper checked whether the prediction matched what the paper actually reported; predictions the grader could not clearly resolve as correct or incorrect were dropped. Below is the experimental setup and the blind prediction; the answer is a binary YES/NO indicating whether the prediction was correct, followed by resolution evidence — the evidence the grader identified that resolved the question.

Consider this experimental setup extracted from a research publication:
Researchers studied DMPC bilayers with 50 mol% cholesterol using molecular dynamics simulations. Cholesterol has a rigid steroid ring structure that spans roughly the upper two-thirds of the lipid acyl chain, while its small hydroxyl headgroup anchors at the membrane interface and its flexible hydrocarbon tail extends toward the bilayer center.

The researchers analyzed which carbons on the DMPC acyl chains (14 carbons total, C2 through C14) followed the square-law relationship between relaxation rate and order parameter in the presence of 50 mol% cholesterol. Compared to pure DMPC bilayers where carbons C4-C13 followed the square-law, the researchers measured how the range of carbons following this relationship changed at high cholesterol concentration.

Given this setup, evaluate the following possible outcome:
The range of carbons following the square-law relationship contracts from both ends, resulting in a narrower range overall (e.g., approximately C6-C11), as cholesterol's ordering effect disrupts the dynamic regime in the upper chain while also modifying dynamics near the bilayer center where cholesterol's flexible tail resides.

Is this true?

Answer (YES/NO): NO